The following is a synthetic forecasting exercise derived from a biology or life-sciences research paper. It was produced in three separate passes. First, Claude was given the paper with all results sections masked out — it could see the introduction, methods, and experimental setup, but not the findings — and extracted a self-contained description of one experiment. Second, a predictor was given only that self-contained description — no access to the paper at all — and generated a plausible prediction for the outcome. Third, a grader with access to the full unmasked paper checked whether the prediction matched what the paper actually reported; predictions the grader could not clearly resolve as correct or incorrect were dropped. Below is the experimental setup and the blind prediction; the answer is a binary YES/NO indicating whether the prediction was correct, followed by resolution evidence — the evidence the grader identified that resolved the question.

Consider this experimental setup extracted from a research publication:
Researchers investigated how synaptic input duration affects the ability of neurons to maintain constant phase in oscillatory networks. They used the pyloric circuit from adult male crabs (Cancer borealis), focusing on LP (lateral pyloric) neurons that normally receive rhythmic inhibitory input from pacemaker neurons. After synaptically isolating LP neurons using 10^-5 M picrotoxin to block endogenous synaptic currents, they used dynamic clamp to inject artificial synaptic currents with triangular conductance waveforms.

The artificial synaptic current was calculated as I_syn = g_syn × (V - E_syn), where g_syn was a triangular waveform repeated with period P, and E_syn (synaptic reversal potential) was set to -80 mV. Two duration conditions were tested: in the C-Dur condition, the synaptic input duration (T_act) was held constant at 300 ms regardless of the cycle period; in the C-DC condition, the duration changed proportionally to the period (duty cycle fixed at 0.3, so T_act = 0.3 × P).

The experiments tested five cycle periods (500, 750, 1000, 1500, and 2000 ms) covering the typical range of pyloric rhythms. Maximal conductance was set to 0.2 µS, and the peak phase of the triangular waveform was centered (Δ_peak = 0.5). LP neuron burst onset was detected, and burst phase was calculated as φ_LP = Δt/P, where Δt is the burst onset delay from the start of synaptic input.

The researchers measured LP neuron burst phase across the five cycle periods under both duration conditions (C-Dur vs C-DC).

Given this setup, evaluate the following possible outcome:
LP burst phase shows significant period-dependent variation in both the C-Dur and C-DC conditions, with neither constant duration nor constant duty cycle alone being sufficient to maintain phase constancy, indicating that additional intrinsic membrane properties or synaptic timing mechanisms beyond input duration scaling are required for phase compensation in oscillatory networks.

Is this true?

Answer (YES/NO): YES